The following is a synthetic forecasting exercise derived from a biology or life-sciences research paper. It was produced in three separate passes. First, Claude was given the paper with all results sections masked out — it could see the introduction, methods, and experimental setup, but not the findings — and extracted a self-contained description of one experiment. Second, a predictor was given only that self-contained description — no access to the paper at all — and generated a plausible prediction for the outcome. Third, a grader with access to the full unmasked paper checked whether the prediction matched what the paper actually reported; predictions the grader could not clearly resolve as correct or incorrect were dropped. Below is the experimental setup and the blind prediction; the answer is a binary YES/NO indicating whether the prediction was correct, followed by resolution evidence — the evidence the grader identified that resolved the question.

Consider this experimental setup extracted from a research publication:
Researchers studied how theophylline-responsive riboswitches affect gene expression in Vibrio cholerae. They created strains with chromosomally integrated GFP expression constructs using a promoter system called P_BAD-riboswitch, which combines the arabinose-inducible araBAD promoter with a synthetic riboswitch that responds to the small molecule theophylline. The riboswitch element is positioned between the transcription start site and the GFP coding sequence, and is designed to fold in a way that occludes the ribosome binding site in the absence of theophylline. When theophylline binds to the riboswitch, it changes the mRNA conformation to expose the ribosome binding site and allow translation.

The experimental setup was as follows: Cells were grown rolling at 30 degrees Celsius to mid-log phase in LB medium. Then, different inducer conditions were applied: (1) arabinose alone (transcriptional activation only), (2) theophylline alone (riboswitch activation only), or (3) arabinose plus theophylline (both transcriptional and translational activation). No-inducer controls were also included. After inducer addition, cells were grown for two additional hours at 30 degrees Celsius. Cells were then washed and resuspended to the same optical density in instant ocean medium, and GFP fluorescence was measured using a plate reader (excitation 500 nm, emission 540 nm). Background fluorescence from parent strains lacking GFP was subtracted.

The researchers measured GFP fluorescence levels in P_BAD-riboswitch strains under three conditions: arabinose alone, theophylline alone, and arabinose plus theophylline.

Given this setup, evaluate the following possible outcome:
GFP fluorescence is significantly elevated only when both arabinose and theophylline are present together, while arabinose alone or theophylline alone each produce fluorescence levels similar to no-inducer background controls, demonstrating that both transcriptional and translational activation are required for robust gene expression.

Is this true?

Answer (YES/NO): YES